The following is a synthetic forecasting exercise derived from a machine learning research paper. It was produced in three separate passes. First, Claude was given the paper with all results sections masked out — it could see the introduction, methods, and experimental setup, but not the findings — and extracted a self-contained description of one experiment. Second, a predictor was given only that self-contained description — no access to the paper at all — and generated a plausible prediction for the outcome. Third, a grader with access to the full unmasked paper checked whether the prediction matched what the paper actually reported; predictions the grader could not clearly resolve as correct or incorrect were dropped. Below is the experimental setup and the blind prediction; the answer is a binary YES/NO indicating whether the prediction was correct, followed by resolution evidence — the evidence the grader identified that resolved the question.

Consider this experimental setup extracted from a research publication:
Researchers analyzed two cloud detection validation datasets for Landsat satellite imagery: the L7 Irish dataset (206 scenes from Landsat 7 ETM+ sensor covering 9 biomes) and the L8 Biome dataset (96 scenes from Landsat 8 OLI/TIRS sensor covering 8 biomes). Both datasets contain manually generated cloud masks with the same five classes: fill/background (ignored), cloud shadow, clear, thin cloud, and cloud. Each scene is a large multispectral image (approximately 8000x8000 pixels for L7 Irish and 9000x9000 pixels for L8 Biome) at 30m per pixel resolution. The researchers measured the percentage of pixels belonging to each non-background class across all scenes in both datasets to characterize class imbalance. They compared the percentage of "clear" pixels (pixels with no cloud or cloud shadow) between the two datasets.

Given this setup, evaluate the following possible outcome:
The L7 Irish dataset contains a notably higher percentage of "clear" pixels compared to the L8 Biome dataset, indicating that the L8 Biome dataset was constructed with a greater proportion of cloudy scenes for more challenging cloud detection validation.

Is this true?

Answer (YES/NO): YES